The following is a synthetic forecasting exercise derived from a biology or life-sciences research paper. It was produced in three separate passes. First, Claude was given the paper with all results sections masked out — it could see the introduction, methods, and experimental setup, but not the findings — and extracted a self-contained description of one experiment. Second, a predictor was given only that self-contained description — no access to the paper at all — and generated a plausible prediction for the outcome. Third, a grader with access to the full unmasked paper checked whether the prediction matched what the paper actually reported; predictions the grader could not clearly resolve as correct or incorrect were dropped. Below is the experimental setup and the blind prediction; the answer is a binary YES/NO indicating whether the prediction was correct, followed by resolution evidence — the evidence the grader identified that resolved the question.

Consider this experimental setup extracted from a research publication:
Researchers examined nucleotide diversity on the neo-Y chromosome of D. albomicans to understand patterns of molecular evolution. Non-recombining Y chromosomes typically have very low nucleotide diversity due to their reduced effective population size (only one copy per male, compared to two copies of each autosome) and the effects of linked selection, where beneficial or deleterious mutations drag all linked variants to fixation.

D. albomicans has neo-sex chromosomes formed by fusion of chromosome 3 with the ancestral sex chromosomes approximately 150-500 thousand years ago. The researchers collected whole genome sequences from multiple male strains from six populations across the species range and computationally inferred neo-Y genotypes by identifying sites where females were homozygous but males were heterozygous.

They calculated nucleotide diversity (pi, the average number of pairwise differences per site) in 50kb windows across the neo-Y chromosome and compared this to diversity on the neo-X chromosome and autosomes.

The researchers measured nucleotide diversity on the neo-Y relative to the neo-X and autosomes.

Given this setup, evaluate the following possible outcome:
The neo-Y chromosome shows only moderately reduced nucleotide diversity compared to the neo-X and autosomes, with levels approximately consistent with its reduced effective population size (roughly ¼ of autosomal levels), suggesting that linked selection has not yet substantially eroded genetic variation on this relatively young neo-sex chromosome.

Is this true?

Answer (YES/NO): NO